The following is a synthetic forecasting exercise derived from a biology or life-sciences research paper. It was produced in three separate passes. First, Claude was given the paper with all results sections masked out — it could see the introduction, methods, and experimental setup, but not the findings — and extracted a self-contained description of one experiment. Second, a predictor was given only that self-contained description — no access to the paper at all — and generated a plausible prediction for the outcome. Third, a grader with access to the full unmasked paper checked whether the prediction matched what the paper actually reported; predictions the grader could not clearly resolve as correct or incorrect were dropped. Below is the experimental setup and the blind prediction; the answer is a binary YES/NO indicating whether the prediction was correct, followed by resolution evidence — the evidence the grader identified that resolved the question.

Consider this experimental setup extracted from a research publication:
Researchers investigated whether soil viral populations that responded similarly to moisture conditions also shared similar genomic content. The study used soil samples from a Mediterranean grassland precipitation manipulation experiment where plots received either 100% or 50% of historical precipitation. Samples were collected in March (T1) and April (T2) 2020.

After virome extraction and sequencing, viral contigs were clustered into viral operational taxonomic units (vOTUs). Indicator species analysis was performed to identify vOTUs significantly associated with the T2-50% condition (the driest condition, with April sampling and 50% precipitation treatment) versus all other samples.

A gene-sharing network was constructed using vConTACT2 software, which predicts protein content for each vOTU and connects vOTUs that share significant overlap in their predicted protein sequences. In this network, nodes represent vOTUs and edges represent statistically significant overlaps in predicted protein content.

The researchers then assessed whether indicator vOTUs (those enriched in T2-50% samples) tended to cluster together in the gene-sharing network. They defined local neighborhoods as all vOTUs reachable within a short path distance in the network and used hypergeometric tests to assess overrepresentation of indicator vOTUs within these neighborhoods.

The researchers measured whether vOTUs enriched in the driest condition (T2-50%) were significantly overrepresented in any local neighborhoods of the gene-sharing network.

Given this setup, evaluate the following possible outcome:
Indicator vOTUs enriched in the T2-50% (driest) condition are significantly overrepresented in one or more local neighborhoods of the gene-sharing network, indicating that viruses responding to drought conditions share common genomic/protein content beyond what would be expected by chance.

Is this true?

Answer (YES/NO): YES